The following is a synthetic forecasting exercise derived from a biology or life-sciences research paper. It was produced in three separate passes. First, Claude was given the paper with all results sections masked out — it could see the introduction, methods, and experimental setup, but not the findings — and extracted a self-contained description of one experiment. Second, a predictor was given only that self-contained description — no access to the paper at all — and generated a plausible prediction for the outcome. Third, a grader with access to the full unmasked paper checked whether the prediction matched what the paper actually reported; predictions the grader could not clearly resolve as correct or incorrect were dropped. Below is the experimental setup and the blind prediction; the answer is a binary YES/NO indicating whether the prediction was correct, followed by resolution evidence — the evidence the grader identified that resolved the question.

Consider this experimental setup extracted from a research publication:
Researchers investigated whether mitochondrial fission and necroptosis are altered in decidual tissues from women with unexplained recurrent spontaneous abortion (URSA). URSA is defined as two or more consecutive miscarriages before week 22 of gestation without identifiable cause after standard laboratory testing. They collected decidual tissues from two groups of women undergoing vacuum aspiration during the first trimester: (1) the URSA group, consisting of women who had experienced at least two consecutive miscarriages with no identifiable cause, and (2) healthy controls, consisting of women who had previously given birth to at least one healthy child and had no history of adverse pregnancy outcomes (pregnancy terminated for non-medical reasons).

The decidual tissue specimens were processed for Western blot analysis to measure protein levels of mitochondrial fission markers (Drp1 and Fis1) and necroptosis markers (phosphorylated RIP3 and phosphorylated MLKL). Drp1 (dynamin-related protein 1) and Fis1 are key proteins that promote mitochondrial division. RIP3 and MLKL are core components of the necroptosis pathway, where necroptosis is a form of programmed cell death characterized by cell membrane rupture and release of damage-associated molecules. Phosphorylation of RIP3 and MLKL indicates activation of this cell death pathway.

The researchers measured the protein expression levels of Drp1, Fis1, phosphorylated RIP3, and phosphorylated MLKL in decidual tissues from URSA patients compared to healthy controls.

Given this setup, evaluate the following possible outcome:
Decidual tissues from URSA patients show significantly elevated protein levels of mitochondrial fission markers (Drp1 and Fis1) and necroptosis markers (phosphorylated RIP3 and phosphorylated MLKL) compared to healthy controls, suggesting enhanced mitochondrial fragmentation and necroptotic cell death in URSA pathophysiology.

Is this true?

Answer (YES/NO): YES